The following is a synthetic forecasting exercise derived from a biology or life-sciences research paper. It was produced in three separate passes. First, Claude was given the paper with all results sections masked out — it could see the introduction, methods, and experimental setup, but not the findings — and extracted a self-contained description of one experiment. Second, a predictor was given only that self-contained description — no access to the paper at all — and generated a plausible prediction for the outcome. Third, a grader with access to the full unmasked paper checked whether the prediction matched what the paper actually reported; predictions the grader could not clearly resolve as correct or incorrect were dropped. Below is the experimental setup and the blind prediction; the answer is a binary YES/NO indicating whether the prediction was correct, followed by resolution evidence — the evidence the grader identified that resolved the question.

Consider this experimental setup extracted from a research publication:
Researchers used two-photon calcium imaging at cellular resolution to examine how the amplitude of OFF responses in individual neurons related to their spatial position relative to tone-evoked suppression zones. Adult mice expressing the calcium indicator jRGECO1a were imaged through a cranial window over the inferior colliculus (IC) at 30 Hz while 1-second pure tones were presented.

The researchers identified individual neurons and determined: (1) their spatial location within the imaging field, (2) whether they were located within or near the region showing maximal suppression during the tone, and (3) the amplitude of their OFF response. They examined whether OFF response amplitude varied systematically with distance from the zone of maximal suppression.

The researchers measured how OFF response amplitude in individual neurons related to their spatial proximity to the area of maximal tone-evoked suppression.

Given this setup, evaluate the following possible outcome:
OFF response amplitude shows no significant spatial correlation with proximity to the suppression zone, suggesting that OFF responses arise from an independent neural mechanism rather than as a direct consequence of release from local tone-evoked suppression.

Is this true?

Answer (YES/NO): NO